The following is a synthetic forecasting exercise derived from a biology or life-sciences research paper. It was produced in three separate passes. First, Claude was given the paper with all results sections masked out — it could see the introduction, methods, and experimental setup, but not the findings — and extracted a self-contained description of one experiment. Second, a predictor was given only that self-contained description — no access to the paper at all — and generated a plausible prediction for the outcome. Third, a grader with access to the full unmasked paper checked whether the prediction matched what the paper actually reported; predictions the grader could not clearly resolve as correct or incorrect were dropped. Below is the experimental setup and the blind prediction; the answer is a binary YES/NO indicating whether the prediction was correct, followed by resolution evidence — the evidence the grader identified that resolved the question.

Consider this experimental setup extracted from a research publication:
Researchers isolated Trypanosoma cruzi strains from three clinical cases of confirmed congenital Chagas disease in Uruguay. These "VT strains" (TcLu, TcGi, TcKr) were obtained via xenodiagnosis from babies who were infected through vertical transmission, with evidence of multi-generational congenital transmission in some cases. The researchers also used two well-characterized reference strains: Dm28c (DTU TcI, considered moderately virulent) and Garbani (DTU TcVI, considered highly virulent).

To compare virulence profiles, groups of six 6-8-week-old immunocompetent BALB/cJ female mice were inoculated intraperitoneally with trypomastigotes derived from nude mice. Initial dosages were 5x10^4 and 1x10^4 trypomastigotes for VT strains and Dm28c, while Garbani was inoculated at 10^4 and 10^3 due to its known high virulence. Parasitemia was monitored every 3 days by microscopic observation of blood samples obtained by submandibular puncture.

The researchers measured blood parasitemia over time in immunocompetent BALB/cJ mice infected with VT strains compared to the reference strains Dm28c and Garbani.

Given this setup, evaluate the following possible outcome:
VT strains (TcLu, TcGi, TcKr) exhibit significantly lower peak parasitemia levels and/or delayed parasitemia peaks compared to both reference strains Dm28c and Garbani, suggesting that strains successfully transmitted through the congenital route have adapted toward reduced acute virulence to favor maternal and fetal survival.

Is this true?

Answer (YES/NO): YES